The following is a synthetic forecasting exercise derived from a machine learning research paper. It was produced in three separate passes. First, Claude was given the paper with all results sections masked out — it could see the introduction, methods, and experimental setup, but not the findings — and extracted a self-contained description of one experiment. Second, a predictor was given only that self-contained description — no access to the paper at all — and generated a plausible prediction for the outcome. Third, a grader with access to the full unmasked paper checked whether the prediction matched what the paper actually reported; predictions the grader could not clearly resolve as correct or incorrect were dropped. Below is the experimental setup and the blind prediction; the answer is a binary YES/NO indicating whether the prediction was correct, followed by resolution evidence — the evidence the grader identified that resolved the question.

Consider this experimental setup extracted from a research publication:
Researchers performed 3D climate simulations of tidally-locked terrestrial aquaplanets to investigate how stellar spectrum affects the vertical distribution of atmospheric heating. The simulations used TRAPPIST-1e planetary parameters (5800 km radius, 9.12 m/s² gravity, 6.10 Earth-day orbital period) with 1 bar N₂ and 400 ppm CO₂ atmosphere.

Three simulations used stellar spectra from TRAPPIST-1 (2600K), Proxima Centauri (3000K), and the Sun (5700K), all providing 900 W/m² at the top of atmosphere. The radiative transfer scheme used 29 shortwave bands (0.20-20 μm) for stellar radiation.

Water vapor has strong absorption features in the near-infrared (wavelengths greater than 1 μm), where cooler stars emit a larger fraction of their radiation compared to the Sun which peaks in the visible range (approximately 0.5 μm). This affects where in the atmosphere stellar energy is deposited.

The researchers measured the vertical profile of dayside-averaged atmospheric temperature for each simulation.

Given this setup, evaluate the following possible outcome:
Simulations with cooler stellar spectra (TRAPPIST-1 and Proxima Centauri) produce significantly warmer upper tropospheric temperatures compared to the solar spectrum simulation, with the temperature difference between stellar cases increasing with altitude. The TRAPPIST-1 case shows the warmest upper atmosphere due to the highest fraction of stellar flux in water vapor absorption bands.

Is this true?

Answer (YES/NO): NO